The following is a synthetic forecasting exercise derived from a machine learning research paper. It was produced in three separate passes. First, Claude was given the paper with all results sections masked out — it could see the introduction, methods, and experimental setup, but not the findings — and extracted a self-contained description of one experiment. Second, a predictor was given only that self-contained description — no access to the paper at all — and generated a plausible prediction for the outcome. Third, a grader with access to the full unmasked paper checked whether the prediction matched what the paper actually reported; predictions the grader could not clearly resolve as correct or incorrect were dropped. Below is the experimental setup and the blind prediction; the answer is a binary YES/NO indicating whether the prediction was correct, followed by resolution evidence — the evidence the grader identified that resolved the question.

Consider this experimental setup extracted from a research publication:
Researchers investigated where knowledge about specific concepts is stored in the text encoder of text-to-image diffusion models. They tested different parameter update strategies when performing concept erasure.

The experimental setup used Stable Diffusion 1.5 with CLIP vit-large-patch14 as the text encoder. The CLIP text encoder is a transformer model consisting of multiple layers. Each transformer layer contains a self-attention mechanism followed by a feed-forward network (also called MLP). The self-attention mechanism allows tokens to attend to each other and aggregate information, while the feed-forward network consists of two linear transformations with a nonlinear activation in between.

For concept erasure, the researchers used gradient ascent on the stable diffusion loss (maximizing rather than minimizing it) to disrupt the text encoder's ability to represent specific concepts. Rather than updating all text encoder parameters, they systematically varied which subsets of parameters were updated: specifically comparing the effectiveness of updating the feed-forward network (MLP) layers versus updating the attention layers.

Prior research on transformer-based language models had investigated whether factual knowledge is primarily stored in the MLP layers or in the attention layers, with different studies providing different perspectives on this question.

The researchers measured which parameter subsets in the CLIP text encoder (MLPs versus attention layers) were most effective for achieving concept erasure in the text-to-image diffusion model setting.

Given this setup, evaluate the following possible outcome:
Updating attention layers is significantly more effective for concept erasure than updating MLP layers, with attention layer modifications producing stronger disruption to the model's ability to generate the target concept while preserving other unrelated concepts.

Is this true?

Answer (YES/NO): NO